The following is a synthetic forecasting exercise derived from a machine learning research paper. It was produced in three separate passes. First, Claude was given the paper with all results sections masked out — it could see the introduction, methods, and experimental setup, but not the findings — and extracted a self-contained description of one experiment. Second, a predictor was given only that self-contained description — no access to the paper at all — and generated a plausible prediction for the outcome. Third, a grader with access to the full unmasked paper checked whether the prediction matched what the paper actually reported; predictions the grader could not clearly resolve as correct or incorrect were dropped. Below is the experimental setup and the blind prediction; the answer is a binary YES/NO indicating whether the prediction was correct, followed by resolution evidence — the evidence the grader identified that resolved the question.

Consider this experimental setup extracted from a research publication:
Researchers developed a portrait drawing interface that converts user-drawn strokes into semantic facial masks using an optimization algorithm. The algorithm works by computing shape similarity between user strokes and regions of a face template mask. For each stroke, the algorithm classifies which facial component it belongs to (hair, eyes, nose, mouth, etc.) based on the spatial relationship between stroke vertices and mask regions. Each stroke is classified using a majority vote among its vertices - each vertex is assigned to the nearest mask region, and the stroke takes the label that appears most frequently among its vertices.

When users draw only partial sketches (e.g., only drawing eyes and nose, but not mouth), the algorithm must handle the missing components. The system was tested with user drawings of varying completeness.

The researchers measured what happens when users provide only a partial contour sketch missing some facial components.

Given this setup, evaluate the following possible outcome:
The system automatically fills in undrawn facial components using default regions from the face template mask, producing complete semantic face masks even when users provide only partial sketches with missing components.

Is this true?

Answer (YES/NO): YES